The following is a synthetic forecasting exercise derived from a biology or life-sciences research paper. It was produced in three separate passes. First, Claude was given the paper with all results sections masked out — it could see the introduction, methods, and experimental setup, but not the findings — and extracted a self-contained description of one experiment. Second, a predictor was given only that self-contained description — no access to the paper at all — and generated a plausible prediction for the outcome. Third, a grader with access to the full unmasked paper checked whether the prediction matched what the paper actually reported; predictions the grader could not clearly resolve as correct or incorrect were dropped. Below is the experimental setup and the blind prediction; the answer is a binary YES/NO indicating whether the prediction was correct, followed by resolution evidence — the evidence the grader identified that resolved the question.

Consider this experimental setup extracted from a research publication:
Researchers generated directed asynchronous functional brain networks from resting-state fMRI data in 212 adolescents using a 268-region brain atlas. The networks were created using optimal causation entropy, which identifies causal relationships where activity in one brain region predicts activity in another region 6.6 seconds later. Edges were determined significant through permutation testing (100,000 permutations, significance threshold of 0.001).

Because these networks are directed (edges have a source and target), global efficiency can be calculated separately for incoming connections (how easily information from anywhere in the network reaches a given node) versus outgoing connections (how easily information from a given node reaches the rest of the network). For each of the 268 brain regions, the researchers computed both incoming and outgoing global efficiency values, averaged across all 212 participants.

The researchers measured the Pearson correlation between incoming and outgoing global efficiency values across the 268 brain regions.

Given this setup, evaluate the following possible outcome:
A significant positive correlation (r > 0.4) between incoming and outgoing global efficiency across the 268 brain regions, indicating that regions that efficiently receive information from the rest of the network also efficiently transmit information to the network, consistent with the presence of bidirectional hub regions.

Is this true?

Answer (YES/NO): NO